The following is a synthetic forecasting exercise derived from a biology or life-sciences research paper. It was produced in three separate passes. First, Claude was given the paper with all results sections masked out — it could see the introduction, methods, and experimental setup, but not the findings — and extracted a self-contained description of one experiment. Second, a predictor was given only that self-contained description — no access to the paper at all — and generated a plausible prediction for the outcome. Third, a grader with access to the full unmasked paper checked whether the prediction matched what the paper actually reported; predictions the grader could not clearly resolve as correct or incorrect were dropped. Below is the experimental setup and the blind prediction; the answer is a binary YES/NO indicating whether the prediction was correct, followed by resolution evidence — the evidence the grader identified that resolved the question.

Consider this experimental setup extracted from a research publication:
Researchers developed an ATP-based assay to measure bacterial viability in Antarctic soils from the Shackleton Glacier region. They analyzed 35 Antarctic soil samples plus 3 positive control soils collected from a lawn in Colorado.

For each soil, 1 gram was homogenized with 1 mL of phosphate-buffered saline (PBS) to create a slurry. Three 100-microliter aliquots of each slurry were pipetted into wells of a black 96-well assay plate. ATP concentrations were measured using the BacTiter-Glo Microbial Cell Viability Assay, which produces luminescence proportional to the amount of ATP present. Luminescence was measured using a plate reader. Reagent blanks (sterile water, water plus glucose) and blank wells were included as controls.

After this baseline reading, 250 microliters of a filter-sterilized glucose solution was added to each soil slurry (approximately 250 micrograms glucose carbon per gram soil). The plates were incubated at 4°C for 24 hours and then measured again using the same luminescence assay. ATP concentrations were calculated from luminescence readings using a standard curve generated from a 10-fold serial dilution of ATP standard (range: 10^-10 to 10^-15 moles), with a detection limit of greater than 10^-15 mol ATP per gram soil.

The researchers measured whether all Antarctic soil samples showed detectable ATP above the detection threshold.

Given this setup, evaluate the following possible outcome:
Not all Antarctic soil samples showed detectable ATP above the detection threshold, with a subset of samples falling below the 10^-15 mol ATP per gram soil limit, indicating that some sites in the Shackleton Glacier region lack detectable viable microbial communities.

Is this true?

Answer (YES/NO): YES